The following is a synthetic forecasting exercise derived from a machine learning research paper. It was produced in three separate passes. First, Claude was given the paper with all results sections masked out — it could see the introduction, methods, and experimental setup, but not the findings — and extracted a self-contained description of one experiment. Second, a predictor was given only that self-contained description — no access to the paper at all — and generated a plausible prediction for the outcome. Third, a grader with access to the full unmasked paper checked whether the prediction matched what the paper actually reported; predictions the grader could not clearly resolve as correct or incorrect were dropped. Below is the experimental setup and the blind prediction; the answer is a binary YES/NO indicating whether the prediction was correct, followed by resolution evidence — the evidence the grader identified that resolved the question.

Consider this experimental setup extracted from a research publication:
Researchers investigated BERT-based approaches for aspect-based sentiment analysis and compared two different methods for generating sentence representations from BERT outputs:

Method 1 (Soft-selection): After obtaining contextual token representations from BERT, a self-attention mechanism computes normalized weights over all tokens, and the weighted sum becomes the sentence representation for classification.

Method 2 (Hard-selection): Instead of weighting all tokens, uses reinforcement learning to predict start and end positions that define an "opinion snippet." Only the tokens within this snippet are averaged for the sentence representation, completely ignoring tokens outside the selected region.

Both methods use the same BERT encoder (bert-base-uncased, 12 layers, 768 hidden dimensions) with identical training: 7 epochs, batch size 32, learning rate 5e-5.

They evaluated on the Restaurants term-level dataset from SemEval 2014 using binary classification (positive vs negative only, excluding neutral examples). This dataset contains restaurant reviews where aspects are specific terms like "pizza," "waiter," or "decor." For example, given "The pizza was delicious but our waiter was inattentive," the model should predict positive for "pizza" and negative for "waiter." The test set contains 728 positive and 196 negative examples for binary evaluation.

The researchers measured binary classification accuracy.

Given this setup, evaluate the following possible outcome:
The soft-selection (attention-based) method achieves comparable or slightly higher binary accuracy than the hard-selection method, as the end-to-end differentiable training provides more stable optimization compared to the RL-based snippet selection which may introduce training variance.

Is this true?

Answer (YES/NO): NO